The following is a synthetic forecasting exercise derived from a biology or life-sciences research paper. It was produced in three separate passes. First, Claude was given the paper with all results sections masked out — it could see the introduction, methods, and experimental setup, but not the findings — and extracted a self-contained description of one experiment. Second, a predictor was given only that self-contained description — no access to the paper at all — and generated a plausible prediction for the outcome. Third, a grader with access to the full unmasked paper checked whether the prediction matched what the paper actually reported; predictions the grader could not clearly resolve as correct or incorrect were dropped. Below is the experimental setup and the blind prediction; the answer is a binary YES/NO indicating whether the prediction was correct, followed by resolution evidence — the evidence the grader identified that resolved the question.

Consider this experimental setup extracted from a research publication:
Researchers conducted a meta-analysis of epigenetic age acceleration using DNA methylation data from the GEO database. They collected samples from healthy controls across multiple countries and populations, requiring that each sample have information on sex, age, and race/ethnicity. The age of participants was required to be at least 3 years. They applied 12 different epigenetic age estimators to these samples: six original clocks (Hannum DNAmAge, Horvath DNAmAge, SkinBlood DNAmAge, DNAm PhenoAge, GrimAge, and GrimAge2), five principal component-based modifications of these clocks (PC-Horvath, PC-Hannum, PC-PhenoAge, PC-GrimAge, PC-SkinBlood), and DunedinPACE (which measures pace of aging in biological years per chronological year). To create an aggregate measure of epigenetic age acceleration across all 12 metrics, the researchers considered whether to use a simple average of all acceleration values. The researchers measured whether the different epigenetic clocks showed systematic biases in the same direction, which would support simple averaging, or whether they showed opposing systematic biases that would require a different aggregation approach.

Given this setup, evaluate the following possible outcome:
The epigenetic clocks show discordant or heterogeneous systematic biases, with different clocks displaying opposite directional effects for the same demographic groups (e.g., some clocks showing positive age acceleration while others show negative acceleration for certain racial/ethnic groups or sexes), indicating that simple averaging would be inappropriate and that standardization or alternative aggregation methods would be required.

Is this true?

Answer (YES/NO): YES